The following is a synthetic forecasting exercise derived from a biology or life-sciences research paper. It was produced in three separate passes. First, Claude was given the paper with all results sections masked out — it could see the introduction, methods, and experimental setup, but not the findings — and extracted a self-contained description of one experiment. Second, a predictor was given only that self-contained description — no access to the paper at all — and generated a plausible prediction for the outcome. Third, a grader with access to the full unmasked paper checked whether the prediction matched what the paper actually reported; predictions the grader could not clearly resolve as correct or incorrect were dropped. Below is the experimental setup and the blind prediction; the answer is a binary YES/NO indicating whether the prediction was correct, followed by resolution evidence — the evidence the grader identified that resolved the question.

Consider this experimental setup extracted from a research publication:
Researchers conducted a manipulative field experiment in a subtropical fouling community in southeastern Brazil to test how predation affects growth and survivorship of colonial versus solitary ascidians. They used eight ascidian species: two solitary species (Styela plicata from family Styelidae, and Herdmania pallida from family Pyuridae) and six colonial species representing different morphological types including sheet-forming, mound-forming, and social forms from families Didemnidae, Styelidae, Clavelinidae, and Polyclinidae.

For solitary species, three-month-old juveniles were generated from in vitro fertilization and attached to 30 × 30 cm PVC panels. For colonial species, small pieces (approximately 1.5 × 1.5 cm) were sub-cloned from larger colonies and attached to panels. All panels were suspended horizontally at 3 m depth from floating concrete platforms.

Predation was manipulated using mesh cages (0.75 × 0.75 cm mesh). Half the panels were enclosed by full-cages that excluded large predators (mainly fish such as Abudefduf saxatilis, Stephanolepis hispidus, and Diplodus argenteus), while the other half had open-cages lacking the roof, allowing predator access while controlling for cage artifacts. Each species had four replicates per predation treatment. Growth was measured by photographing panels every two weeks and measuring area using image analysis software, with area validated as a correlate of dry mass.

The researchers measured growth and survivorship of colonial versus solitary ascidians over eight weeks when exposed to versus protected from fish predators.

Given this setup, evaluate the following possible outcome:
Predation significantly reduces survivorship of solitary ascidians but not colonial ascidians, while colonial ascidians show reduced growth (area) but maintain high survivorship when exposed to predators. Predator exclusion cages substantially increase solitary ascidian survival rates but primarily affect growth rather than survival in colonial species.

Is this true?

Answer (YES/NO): NO